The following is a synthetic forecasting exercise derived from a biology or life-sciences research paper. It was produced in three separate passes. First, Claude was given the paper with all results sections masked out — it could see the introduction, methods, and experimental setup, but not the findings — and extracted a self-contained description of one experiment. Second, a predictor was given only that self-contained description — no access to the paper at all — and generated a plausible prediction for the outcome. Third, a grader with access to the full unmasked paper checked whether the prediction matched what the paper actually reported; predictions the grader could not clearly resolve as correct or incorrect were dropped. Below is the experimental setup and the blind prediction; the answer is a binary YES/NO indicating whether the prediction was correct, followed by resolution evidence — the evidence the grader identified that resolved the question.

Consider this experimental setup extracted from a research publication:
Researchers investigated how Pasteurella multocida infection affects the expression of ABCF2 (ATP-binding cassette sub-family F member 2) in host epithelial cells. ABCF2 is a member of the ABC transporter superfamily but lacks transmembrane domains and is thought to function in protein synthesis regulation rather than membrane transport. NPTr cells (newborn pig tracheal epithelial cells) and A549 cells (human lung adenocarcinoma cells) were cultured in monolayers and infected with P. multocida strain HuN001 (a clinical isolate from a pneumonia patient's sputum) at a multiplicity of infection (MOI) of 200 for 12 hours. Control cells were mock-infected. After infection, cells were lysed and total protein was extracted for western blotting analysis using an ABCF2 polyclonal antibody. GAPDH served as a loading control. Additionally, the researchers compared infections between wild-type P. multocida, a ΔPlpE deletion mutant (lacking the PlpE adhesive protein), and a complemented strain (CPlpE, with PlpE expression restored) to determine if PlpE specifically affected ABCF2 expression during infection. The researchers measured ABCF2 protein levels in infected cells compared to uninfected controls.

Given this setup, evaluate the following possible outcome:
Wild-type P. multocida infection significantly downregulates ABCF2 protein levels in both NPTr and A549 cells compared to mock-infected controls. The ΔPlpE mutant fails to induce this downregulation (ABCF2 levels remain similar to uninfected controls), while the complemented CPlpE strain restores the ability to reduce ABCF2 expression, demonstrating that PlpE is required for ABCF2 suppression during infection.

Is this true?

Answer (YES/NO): NO